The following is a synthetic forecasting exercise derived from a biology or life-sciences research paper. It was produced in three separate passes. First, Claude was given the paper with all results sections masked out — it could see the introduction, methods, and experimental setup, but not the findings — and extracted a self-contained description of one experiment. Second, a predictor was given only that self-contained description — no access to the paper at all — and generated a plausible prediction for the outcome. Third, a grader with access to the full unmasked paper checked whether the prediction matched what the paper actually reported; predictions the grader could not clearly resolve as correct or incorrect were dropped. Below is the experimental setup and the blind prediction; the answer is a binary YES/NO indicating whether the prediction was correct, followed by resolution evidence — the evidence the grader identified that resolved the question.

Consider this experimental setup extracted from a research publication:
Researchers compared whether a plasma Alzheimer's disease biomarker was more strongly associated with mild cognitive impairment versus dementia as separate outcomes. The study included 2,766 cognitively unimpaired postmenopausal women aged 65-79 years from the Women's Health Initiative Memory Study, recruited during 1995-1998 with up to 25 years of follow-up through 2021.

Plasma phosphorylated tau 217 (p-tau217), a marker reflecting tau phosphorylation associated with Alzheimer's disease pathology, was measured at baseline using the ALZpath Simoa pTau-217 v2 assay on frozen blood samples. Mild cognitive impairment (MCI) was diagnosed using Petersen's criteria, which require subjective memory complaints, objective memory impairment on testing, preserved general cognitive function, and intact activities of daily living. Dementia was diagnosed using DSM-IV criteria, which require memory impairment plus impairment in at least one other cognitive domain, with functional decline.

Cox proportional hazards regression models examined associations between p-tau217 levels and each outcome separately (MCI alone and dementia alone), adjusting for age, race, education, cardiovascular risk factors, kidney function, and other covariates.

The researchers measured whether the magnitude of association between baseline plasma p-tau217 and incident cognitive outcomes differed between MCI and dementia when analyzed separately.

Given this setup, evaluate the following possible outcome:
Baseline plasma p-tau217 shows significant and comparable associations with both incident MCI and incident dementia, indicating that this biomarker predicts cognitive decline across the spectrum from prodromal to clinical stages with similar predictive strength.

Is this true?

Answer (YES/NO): NO